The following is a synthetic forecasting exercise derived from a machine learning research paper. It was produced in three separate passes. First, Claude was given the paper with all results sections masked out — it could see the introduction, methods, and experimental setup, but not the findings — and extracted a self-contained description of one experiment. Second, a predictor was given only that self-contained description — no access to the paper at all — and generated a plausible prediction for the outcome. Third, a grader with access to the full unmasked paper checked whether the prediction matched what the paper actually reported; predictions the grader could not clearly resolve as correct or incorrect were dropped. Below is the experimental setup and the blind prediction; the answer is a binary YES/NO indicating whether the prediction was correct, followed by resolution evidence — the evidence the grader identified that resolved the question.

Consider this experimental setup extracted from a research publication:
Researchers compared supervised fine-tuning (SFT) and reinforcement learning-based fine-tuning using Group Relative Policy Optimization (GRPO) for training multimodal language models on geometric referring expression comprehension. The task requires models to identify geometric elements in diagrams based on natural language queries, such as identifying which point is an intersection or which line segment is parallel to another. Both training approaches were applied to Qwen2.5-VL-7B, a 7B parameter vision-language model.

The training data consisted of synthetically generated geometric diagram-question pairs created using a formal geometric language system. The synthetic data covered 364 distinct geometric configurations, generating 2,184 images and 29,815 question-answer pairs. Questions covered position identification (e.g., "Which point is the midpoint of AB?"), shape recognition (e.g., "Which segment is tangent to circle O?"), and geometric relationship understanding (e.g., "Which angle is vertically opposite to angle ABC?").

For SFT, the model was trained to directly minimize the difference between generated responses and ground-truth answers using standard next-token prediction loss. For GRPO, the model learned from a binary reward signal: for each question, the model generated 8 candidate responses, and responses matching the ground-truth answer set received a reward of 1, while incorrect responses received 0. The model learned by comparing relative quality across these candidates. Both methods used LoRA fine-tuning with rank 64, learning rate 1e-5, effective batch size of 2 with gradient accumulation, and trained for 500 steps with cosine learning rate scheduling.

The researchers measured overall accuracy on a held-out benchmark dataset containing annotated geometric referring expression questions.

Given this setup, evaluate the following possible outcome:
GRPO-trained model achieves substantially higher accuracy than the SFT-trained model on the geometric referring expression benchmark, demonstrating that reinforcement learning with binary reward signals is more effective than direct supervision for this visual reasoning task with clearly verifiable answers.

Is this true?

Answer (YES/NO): YES